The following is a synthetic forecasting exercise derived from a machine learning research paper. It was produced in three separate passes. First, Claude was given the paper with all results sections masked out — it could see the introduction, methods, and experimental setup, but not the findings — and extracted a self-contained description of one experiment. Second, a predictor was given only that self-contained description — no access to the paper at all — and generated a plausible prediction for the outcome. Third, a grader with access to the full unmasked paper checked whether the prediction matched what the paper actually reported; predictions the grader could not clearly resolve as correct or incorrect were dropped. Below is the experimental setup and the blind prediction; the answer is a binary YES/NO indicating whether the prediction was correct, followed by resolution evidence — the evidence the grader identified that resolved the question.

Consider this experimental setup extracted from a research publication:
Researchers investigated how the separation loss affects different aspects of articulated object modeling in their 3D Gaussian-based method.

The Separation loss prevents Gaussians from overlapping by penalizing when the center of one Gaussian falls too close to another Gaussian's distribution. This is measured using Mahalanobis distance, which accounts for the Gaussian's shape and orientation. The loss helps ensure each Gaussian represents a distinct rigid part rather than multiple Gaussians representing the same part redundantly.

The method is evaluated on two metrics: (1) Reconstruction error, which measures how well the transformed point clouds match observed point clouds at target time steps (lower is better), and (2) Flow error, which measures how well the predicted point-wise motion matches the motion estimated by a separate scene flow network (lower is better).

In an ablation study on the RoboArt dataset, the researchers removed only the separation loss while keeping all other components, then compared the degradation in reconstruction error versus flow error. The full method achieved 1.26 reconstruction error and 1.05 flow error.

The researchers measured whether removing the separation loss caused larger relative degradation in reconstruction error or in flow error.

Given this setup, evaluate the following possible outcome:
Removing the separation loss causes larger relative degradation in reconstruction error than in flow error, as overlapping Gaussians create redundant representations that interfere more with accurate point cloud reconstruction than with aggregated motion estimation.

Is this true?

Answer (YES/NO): NO